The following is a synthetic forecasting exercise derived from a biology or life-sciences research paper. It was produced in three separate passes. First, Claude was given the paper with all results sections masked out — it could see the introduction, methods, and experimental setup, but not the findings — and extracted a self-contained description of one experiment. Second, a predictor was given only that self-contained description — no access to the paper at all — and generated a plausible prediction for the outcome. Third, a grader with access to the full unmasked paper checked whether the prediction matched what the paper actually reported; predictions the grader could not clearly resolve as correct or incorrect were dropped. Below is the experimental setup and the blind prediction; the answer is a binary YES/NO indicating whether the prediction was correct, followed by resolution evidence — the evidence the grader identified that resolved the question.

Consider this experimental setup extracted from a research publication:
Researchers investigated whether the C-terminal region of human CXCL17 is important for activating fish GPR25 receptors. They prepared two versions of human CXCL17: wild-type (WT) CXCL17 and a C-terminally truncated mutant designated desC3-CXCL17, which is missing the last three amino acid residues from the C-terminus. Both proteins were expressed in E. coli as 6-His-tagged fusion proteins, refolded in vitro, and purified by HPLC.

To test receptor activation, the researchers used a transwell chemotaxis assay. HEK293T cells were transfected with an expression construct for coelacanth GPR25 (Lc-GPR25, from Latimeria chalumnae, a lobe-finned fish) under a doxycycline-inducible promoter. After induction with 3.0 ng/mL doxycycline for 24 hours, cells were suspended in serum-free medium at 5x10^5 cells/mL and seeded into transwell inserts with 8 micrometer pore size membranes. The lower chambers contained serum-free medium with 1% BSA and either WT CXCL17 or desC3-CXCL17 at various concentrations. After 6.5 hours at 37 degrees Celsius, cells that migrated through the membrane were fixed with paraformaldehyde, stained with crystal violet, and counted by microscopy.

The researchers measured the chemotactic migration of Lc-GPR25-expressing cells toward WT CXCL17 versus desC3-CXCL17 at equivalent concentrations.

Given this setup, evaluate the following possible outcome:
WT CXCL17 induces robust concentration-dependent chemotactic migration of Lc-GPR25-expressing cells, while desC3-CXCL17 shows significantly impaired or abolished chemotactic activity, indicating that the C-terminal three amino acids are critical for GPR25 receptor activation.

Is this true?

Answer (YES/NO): YES